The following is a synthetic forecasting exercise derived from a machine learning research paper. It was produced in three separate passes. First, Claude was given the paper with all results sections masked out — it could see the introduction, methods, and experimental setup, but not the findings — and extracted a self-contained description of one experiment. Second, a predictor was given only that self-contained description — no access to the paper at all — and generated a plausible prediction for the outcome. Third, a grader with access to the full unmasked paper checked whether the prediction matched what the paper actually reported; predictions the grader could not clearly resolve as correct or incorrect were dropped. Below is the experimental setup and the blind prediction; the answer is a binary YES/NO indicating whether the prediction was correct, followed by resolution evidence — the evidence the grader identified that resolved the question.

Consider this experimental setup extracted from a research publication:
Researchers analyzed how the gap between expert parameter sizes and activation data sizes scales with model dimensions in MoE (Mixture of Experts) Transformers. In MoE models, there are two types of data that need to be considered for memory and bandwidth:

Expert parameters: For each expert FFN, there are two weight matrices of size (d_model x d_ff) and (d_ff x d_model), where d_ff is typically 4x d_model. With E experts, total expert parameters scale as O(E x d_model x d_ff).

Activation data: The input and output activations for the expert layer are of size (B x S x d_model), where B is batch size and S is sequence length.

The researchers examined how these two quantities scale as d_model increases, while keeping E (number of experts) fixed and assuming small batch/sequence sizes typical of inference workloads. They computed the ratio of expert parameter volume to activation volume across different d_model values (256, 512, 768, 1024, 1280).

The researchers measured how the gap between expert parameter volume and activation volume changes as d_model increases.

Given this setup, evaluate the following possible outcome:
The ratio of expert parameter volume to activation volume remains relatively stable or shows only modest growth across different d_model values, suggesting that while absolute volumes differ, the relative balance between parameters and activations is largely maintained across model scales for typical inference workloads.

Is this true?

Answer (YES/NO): NO